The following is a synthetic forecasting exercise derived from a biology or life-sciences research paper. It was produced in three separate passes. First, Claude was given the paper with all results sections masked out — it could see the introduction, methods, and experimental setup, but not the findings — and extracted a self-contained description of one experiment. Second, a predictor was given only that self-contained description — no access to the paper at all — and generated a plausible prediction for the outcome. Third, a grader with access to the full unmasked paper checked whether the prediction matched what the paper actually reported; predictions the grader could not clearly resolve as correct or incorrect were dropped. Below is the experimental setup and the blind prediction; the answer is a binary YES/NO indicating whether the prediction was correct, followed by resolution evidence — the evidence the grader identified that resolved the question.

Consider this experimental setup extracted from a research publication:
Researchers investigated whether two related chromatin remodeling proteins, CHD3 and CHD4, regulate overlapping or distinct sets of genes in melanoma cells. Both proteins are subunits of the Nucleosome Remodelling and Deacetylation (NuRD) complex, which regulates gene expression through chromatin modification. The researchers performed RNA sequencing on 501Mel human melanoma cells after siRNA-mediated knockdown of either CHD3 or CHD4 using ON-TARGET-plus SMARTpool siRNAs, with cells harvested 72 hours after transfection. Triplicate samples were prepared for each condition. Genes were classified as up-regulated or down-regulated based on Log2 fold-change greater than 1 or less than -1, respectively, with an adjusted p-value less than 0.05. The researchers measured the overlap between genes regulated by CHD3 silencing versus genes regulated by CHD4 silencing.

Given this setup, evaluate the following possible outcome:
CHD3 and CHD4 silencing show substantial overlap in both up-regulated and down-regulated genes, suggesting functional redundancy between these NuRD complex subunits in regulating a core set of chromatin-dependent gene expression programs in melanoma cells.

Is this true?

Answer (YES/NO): NO